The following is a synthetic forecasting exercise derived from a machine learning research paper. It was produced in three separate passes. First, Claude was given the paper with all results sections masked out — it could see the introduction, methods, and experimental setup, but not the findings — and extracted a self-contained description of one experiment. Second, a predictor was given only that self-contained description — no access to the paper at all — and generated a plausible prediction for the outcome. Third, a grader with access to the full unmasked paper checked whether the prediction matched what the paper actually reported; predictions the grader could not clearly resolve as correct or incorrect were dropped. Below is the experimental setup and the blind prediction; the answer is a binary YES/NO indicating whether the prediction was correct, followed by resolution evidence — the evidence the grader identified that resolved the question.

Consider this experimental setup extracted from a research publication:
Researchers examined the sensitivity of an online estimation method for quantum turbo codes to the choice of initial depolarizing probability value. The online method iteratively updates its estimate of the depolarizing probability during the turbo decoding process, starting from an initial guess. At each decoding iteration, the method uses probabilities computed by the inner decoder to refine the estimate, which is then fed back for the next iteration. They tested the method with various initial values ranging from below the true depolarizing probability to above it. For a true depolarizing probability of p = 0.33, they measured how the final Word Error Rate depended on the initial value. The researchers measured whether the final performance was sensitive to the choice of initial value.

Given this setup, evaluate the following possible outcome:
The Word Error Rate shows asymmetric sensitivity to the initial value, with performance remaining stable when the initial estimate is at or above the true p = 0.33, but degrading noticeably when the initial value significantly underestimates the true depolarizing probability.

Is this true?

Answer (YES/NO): NO